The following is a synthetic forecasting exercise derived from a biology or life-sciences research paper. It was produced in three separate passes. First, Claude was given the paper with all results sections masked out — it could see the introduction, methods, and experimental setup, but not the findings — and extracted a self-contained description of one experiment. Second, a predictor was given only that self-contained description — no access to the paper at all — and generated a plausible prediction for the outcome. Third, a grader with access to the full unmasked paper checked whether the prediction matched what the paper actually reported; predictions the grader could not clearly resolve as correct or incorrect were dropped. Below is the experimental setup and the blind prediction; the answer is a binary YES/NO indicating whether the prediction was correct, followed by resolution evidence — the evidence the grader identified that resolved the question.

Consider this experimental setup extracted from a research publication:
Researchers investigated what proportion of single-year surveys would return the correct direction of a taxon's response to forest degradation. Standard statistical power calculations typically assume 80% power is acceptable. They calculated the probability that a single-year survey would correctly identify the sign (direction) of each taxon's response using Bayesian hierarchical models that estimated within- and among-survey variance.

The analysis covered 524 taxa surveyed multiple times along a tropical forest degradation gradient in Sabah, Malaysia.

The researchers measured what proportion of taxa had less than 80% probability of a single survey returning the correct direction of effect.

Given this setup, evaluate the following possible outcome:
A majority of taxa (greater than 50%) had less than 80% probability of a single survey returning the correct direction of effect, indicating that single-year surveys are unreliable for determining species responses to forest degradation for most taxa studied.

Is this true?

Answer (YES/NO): NO